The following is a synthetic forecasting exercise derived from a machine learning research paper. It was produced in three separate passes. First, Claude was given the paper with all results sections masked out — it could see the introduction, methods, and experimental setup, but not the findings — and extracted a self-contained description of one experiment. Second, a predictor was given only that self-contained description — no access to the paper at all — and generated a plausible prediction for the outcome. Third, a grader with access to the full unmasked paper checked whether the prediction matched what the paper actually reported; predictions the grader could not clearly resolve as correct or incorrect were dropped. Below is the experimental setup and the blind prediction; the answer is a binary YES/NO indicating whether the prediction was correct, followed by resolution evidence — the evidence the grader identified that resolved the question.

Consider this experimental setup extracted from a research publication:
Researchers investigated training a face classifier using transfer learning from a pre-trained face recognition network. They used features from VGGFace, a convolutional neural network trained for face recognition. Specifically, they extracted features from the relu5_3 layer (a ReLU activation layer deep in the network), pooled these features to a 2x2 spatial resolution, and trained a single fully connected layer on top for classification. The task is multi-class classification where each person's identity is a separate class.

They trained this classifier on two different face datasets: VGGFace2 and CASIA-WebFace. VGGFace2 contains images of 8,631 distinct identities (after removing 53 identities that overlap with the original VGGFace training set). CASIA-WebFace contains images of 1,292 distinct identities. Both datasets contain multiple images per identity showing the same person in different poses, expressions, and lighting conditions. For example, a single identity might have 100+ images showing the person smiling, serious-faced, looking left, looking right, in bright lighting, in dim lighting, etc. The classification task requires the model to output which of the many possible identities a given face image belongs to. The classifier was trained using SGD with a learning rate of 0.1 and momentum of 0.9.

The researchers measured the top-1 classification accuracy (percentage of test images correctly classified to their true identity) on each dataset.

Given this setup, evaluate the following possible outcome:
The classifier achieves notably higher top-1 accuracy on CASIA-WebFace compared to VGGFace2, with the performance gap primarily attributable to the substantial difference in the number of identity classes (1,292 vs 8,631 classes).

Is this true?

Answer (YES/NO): NO